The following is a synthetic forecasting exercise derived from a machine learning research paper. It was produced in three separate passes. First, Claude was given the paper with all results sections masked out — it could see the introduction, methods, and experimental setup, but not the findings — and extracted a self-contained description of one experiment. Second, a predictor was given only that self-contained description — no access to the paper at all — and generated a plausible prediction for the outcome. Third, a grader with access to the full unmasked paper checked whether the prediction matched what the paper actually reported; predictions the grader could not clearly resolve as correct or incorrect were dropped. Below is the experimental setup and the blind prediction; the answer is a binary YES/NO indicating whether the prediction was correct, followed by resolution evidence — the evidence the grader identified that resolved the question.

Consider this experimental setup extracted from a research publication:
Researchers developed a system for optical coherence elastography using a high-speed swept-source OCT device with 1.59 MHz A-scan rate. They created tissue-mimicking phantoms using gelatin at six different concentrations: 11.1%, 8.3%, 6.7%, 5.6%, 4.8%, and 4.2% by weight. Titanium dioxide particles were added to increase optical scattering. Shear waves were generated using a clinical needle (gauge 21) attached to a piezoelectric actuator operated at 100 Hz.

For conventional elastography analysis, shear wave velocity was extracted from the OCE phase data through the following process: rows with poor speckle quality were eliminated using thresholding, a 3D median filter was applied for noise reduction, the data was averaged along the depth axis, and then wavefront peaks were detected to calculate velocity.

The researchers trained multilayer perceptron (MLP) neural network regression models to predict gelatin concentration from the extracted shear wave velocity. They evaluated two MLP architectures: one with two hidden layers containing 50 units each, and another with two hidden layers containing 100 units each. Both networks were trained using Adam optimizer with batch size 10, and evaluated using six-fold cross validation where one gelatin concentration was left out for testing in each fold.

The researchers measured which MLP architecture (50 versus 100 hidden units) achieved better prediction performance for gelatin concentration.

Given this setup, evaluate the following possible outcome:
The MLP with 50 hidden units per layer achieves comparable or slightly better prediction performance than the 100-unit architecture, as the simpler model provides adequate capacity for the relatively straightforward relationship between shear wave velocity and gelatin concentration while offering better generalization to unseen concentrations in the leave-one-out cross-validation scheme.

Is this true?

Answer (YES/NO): YES